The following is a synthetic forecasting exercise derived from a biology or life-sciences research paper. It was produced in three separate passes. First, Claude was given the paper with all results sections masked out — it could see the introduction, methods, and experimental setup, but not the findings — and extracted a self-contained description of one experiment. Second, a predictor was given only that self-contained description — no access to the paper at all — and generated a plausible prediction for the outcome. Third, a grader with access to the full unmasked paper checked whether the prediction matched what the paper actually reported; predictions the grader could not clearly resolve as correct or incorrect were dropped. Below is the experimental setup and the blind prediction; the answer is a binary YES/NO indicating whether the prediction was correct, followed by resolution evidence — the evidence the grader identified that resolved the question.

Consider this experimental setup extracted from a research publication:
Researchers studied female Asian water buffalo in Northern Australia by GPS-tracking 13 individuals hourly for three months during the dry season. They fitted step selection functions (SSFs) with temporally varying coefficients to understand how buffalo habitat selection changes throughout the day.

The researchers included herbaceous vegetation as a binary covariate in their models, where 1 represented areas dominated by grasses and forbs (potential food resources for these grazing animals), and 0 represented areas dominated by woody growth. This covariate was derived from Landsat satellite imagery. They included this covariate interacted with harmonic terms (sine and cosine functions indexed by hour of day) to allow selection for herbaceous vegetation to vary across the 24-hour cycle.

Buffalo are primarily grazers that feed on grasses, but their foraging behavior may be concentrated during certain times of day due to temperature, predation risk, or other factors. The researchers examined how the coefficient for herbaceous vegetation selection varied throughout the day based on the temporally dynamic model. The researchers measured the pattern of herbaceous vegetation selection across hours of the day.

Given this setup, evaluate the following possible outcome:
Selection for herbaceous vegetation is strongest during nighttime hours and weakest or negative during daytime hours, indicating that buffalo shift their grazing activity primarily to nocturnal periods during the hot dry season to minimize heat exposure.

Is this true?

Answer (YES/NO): NO